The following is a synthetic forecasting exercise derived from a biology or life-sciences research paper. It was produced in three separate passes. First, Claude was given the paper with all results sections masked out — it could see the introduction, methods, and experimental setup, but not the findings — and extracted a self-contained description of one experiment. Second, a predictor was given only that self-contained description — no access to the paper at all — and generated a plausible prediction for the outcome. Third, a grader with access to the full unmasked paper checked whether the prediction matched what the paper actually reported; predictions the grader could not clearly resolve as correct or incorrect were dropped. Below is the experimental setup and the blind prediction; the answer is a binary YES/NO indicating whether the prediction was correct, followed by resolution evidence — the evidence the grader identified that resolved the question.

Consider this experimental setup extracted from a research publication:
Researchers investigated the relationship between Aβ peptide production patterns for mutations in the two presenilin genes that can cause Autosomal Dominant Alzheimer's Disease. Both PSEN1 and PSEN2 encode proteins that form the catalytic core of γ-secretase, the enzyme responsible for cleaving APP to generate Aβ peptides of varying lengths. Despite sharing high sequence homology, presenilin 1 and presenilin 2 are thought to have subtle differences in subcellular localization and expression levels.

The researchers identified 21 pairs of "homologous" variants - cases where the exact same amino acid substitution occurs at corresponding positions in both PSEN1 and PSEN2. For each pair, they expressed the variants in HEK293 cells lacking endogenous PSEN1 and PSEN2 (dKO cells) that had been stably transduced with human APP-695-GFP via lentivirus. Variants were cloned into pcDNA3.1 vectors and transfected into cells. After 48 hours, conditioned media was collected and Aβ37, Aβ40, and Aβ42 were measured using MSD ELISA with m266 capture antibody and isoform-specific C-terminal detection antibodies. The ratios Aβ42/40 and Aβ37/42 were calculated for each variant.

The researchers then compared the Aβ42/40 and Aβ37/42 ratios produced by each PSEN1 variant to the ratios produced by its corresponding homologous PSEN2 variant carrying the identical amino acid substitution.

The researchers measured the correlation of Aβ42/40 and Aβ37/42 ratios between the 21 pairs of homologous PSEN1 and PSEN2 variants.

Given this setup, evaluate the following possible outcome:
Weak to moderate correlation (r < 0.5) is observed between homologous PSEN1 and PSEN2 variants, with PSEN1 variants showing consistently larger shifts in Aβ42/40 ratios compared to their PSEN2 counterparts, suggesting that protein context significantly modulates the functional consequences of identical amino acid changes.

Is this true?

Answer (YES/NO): NO